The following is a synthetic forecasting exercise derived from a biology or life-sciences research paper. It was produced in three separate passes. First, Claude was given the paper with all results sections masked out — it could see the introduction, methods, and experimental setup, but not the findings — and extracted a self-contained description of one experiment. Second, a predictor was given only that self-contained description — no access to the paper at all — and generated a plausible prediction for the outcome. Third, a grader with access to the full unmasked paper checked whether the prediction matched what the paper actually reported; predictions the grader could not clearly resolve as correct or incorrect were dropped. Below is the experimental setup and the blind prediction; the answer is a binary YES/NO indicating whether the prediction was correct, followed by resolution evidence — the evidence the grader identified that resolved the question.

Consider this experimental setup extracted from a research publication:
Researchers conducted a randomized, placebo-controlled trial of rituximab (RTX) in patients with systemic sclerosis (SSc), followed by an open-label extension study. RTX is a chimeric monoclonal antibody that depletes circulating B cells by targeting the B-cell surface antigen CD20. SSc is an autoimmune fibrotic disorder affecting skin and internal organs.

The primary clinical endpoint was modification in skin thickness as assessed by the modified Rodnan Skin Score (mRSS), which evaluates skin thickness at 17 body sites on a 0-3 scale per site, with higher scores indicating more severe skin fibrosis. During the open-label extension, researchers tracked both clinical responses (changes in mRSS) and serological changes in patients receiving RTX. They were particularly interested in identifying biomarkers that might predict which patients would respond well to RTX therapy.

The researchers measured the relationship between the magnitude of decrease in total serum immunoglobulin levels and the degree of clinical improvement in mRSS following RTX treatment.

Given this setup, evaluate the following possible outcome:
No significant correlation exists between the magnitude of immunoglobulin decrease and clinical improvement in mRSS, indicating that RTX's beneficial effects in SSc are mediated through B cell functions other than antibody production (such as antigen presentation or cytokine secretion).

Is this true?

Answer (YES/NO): NO